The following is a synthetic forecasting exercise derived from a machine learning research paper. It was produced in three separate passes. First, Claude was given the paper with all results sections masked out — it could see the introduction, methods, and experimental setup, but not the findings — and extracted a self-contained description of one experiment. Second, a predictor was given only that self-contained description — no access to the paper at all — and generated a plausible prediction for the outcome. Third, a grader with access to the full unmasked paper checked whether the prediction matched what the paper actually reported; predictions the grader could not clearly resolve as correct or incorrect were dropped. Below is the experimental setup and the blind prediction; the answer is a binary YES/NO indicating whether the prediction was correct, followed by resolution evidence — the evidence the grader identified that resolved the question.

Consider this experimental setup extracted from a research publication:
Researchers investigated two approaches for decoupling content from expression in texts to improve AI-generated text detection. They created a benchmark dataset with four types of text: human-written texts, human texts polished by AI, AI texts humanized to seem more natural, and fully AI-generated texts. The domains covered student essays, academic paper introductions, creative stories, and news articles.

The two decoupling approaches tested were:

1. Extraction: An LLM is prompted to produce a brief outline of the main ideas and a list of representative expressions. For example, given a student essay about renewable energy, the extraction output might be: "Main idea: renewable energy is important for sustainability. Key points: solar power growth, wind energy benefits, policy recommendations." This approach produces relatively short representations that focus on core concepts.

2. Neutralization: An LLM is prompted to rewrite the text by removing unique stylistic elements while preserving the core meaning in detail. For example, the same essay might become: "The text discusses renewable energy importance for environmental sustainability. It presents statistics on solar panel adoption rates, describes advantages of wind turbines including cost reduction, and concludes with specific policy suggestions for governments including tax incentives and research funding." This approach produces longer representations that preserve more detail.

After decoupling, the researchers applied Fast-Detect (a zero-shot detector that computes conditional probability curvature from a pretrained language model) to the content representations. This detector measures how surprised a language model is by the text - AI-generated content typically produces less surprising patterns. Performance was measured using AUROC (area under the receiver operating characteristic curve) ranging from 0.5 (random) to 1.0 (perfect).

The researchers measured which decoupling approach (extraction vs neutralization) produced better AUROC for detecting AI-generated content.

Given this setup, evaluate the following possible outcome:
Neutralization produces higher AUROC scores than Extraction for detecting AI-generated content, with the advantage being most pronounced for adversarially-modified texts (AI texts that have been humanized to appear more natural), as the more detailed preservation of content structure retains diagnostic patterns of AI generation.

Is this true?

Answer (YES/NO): NO